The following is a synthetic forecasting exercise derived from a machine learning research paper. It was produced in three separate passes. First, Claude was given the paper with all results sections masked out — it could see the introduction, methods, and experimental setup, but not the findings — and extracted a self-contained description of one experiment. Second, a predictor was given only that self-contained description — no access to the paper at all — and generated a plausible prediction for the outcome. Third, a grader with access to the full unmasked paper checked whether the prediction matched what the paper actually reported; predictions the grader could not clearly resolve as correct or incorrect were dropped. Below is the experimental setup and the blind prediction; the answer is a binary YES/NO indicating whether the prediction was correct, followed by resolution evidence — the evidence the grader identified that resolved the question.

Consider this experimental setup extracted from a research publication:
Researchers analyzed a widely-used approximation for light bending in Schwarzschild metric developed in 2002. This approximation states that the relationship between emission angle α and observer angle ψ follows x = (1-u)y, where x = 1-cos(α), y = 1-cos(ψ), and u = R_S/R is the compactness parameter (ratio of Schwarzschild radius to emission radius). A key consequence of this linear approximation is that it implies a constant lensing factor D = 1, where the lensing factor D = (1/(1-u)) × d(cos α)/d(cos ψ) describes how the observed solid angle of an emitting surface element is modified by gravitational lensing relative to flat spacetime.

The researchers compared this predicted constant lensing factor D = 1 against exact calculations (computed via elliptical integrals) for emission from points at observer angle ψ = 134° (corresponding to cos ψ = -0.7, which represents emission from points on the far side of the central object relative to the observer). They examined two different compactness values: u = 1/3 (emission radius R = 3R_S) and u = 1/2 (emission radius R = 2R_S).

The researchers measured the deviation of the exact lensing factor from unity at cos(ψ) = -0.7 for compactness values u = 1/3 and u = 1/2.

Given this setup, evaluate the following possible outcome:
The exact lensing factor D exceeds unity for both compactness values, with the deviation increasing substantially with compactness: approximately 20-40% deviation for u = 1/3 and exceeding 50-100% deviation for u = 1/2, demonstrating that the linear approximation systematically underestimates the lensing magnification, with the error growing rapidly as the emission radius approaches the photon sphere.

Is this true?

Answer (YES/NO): NO